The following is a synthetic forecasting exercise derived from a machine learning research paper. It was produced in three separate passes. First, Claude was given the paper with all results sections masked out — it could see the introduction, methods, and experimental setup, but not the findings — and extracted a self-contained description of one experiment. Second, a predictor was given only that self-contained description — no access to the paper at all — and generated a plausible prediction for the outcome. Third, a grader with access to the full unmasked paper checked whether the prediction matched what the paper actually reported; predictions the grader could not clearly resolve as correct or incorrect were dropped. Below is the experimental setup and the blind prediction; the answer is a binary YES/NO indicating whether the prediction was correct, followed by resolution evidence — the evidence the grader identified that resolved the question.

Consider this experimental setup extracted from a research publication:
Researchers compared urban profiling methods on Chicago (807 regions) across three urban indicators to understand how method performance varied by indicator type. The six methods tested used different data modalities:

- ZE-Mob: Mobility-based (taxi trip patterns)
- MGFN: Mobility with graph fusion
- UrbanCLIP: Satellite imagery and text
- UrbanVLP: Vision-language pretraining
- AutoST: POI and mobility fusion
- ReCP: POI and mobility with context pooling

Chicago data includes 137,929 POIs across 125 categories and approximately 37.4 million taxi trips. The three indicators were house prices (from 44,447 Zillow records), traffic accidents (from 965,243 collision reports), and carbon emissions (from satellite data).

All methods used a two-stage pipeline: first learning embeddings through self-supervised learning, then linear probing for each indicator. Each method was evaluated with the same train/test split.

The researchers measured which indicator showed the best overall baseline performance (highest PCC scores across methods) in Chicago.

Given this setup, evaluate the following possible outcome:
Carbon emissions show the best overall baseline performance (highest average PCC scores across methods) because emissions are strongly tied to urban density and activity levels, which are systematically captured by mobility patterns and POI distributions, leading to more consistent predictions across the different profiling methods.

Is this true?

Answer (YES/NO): NO